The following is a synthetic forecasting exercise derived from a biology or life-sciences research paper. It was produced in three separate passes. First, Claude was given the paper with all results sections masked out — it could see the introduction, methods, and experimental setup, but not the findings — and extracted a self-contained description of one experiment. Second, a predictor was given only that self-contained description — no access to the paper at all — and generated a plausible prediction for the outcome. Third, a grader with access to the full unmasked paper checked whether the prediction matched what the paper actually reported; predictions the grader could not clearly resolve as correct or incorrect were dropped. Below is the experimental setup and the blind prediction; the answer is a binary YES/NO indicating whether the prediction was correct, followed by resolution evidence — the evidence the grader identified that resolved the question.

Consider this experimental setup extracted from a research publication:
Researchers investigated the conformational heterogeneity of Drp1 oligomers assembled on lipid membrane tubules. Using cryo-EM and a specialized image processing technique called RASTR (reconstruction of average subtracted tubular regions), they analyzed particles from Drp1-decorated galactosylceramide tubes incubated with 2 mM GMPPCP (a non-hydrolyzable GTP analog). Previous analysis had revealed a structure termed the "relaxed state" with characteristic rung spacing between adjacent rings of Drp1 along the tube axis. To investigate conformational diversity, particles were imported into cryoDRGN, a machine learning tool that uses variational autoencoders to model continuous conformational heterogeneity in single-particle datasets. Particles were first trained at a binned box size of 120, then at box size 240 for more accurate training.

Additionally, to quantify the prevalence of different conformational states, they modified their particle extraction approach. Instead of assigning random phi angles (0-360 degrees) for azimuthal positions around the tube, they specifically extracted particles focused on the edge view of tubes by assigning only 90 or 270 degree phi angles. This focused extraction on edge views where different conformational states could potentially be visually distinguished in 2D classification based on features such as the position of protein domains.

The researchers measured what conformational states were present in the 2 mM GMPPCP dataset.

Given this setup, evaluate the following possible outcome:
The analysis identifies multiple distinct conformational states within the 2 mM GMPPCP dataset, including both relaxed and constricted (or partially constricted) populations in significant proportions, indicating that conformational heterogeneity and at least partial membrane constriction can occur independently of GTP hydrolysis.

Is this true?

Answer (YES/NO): NO